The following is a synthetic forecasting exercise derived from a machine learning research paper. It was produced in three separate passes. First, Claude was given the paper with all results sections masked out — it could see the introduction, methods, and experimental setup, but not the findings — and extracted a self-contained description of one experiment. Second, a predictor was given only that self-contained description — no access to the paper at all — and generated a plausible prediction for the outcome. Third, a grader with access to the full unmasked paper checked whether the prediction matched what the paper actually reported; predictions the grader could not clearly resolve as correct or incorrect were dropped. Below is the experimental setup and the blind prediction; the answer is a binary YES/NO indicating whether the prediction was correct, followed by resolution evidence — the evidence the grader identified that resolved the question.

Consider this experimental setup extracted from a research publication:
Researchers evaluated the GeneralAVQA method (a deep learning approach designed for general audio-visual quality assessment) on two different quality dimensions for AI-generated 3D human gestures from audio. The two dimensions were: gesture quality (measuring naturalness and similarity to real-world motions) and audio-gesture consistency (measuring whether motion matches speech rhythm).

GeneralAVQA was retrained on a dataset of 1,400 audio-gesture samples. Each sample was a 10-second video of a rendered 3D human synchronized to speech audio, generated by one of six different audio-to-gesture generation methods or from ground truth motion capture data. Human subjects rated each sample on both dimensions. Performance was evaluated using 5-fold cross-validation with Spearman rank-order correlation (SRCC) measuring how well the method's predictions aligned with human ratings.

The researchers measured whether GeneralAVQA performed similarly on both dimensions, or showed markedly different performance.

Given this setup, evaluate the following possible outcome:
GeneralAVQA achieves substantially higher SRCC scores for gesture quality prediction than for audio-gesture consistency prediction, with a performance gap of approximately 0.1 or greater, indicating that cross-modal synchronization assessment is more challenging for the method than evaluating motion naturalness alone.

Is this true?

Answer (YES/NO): NO